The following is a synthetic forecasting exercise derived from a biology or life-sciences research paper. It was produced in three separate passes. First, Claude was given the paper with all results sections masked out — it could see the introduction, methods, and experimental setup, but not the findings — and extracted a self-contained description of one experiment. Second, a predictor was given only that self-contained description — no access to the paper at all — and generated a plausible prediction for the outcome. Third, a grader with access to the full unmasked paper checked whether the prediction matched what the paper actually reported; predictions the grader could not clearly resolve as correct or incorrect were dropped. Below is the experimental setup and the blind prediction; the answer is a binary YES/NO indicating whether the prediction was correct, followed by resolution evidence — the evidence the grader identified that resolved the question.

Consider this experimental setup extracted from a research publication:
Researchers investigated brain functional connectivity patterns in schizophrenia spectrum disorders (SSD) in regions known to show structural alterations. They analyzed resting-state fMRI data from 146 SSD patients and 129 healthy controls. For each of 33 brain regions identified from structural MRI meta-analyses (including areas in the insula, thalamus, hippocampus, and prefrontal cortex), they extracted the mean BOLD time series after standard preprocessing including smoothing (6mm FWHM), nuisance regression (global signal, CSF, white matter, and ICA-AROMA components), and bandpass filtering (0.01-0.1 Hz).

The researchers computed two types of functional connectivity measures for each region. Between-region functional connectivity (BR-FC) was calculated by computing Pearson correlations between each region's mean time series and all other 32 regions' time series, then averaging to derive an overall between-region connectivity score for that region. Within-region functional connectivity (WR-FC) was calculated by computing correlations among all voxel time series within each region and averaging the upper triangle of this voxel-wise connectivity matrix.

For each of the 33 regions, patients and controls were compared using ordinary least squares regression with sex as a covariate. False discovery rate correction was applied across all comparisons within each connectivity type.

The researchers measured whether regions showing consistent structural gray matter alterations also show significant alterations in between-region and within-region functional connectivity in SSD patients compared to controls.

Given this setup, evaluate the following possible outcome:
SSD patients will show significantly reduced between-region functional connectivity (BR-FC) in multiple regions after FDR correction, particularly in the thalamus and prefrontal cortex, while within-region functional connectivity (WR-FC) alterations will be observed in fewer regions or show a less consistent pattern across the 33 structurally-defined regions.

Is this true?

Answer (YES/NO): NO